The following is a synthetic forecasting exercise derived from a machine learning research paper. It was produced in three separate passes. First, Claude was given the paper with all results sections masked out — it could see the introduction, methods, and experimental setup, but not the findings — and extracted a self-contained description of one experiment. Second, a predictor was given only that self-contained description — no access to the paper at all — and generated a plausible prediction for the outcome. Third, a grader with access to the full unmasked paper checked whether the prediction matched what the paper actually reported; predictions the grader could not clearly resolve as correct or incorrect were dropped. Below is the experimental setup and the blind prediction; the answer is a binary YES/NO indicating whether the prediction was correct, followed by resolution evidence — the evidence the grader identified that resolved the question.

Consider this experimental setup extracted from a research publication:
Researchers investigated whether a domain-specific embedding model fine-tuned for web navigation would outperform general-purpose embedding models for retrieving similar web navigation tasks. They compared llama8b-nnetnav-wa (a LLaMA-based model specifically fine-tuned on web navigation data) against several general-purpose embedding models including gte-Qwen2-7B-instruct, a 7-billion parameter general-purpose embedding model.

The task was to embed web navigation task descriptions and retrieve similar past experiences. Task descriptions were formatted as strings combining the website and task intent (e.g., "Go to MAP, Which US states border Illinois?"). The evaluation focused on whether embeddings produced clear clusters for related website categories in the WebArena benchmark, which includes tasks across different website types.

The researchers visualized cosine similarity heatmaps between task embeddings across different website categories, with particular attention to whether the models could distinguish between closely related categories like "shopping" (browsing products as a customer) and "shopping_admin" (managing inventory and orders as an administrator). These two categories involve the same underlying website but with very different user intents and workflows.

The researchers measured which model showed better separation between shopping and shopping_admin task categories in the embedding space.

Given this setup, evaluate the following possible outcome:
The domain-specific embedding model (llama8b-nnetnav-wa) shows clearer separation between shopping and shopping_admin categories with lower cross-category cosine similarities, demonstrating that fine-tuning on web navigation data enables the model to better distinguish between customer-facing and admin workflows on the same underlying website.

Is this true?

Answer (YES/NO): NO